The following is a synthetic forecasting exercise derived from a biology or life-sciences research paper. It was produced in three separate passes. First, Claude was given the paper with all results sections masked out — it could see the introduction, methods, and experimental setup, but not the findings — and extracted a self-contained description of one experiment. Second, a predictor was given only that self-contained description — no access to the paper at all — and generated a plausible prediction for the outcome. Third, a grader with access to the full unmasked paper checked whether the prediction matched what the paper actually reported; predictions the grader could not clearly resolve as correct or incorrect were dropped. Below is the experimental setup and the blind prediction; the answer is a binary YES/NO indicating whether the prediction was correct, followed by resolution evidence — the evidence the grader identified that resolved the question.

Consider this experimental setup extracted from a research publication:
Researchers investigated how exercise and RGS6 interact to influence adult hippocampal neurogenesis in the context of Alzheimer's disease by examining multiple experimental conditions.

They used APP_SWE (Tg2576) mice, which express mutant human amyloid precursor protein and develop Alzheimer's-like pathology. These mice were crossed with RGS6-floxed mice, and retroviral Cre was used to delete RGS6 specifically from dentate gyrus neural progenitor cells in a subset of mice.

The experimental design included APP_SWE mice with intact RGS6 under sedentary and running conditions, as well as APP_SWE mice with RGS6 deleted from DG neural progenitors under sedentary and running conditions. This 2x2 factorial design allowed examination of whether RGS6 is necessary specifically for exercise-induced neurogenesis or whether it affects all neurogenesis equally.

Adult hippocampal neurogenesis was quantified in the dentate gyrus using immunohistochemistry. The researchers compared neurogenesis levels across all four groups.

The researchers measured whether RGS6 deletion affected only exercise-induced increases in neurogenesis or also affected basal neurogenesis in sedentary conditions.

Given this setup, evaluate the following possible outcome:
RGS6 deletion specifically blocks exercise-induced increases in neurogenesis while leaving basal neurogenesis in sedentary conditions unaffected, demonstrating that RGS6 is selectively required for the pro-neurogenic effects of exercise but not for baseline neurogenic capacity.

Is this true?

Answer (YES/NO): NO